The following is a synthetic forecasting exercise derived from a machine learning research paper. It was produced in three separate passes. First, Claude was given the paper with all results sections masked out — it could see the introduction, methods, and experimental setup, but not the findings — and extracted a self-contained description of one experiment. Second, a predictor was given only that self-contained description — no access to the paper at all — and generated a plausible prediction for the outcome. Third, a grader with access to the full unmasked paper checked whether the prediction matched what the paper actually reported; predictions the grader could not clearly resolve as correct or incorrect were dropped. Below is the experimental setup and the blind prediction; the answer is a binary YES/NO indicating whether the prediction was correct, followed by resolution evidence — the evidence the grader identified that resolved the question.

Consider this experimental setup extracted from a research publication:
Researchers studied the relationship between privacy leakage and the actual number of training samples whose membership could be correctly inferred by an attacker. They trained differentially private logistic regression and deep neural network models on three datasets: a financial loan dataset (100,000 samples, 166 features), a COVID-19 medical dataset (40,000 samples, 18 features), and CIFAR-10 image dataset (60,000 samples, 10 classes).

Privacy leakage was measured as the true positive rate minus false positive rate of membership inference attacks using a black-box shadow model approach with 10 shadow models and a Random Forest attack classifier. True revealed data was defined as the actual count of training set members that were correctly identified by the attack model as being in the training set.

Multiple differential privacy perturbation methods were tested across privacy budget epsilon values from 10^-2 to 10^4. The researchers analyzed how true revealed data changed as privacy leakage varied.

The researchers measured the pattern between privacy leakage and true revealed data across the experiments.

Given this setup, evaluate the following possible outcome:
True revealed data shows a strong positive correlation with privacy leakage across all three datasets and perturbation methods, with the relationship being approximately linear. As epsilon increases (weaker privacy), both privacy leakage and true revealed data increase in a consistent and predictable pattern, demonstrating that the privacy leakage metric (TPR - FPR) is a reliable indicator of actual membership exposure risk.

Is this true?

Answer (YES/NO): YES